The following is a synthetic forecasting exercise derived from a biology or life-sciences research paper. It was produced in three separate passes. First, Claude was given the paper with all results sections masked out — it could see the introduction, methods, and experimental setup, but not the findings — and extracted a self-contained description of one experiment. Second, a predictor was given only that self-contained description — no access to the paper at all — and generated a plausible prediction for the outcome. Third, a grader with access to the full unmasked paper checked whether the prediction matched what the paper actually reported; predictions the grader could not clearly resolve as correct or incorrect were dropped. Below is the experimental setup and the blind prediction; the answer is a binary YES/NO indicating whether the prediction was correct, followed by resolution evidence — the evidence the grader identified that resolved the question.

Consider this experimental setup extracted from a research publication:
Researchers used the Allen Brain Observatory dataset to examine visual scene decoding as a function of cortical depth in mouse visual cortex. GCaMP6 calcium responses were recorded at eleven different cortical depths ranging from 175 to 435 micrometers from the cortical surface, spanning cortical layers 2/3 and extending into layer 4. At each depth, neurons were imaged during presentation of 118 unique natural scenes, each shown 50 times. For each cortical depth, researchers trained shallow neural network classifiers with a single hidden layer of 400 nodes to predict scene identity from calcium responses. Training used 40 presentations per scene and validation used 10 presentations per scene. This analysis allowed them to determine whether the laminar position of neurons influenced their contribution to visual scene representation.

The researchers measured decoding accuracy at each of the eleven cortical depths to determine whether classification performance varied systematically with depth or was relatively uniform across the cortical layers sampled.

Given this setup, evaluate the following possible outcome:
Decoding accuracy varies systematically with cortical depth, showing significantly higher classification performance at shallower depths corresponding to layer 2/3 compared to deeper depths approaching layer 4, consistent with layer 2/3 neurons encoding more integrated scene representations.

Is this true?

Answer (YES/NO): NO